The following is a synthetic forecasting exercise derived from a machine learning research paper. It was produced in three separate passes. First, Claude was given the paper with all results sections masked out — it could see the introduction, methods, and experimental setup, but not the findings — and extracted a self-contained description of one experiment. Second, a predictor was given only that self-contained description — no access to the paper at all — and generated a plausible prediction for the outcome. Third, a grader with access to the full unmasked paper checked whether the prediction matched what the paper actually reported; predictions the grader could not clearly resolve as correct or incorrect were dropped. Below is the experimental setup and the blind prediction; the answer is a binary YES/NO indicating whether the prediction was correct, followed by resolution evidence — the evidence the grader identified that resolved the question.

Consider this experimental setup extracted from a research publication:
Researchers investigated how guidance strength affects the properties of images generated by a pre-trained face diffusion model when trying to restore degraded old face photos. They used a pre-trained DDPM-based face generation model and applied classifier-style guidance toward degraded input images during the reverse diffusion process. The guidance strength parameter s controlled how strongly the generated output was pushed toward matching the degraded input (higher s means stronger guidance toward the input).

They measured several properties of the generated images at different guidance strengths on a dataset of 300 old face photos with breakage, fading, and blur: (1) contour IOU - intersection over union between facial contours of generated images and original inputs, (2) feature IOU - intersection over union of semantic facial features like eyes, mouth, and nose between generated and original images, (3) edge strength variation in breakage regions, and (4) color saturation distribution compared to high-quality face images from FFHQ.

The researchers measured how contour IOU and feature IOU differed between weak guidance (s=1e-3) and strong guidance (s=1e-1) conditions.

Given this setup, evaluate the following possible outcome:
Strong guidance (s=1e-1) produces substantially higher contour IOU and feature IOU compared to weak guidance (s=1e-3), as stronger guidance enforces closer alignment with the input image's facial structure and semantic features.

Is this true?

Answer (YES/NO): NO